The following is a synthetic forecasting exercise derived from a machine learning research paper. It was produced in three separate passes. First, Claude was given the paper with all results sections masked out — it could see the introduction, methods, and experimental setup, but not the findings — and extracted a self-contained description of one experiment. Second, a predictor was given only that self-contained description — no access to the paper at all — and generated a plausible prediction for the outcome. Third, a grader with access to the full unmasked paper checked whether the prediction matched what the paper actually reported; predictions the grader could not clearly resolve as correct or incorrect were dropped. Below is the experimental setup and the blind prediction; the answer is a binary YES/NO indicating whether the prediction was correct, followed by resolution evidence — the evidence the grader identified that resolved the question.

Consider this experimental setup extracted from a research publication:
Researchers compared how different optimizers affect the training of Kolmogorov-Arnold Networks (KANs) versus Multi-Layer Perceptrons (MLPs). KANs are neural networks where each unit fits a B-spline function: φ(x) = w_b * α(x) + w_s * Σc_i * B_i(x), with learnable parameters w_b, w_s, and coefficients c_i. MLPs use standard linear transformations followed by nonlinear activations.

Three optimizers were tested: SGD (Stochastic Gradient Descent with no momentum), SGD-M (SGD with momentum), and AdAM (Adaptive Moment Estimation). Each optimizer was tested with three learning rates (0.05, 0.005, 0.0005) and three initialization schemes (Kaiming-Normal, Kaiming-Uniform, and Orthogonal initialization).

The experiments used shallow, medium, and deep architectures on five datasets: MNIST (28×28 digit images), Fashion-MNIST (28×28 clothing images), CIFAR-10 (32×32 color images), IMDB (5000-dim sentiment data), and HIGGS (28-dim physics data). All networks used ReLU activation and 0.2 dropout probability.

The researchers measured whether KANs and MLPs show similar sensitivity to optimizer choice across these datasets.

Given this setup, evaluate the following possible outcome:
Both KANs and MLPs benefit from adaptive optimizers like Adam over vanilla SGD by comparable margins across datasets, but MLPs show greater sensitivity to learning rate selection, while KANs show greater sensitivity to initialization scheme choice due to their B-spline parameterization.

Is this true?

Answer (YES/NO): NO